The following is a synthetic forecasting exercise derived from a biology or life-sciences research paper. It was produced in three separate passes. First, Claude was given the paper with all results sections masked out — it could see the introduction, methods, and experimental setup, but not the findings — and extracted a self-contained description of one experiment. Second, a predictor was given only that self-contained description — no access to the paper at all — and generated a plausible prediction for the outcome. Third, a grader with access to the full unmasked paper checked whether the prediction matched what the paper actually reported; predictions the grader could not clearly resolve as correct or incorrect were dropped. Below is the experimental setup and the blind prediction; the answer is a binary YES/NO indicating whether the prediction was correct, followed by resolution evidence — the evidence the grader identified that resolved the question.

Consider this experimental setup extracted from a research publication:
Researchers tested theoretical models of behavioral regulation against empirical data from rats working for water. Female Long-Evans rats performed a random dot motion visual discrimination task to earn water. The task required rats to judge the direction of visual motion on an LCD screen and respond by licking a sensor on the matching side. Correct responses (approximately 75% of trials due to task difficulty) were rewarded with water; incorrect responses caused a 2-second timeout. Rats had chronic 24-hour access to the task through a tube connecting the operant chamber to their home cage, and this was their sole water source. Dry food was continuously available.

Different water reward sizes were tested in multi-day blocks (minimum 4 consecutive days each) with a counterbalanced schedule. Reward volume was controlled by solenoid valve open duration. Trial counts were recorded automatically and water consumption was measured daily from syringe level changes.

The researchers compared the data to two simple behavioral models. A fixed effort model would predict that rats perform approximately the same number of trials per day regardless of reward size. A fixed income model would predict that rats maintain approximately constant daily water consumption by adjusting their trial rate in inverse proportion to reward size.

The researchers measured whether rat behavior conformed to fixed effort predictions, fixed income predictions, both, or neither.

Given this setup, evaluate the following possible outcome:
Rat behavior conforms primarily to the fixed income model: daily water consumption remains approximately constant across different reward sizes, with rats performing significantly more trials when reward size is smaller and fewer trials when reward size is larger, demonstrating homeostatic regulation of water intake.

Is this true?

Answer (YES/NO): NO